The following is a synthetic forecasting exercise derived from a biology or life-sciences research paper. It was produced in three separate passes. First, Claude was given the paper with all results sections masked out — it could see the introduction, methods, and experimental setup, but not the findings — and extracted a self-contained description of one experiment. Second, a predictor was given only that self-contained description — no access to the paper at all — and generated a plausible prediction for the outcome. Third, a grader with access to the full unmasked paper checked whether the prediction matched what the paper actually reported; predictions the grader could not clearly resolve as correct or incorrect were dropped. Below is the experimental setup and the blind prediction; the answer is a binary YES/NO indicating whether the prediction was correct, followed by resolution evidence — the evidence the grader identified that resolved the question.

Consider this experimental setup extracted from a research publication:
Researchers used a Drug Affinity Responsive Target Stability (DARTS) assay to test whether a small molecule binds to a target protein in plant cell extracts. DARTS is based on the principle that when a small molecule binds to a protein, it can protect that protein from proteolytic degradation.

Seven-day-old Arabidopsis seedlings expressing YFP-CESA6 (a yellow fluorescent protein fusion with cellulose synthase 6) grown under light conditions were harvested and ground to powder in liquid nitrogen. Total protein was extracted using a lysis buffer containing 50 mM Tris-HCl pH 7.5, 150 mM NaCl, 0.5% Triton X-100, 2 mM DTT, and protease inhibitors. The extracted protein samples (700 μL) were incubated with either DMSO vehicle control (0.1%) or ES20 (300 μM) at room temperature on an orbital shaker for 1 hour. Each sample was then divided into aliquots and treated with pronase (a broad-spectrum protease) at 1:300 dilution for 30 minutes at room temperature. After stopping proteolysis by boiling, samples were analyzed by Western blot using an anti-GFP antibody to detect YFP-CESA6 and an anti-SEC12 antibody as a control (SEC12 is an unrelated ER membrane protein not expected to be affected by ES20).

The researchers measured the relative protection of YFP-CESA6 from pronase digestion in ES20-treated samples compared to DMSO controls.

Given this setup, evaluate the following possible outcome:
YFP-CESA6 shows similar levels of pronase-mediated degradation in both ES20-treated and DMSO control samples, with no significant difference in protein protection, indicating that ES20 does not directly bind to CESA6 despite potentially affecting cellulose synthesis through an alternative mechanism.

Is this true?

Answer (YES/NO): NO